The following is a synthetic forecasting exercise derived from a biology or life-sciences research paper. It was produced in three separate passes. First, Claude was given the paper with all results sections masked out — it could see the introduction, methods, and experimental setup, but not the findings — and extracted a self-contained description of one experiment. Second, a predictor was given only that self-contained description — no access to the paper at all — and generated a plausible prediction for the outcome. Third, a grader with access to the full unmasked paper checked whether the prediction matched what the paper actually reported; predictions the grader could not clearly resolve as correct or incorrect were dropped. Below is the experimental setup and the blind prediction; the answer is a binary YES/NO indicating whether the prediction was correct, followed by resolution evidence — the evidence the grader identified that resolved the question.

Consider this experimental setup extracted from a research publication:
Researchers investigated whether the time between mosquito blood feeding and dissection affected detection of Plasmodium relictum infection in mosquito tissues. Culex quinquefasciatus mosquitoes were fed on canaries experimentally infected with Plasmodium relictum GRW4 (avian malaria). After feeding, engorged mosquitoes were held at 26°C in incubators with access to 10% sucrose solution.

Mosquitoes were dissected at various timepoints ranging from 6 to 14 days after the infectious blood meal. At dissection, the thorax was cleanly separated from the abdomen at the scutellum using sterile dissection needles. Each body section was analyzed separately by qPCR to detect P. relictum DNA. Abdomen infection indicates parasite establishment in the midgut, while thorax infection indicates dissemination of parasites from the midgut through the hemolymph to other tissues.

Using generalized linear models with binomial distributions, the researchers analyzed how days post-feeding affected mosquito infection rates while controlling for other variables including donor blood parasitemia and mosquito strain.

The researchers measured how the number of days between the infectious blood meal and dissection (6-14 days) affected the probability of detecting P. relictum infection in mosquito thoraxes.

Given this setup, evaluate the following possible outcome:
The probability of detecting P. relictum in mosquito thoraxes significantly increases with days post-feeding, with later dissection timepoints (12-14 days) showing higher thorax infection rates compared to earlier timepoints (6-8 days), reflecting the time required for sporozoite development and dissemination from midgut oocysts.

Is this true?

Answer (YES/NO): YES